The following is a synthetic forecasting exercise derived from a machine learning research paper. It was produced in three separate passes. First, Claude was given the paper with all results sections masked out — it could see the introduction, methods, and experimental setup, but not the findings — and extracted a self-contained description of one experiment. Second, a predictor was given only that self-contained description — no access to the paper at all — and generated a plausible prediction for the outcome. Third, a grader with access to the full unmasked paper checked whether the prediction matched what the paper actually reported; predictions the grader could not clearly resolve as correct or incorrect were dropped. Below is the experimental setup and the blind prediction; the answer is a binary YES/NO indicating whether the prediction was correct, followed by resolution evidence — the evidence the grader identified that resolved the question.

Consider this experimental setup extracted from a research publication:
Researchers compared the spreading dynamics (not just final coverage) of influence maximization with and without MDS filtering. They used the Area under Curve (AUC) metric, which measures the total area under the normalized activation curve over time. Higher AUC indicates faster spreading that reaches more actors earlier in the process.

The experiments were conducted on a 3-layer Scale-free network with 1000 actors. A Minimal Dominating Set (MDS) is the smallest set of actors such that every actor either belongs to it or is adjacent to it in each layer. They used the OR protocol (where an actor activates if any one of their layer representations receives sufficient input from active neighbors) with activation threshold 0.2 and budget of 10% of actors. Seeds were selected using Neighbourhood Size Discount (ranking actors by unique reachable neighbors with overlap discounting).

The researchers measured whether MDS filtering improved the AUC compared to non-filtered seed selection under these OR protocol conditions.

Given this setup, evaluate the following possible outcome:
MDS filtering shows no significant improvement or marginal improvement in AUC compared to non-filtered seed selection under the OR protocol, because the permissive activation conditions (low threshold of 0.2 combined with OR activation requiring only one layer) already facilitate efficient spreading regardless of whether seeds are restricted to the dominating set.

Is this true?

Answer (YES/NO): NO